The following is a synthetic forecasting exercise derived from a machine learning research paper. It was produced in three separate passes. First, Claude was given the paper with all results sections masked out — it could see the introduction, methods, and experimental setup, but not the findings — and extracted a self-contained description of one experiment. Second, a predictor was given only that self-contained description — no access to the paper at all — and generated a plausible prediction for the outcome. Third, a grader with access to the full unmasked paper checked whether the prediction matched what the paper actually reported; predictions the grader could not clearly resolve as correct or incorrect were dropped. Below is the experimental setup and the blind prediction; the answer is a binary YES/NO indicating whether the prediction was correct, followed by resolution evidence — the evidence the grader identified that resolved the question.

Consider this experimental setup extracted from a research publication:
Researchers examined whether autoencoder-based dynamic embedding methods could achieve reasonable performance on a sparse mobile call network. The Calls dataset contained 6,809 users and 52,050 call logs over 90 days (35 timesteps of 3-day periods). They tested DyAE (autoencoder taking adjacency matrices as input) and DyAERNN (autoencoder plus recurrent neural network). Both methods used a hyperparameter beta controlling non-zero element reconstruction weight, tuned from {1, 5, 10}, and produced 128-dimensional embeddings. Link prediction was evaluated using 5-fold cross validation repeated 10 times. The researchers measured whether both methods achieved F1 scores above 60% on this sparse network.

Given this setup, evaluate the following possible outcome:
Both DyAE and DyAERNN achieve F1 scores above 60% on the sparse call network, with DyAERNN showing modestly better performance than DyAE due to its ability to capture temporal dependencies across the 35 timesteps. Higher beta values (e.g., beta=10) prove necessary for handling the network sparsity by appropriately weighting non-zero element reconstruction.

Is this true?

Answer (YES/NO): NO